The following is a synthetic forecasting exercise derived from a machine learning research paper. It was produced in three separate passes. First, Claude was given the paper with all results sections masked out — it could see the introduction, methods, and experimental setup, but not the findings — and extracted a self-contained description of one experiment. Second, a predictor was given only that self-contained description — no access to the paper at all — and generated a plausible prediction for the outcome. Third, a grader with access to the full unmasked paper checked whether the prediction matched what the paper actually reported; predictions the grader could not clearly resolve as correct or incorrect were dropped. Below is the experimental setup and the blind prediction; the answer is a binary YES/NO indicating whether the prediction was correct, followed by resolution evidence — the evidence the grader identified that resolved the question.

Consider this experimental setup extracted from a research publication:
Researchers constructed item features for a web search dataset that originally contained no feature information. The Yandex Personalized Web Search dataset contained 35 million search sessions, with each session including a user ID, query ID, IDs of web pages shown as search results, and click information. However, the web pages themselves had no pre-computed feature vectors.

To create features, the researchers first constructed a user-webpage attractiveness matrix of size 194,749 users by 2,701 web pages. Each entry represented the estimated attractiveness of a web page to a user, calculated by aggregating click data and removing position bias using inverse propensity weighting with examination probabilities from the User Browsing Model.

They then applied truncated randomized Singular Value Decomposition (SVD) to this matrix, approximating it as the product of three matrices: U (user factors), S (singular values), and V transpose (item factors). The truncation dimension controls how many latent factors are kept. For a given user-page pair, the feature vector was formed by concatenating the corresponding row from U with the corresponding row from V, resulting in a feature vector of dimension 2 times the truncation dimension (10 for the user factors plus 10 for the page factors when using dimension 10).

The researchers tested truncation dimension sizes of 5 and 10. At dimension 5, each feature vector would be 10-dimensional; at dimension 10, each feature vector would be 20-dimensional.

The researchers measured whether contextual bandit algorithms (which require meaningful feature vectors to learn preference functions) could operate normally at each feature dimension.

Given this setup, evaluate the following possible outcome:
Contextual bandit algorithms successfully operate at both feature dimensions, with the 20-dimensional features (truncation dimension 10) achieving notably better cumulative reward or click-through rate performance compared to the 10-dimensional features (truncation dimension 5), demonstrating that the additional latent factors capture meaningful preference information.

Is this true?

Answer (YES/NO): NO